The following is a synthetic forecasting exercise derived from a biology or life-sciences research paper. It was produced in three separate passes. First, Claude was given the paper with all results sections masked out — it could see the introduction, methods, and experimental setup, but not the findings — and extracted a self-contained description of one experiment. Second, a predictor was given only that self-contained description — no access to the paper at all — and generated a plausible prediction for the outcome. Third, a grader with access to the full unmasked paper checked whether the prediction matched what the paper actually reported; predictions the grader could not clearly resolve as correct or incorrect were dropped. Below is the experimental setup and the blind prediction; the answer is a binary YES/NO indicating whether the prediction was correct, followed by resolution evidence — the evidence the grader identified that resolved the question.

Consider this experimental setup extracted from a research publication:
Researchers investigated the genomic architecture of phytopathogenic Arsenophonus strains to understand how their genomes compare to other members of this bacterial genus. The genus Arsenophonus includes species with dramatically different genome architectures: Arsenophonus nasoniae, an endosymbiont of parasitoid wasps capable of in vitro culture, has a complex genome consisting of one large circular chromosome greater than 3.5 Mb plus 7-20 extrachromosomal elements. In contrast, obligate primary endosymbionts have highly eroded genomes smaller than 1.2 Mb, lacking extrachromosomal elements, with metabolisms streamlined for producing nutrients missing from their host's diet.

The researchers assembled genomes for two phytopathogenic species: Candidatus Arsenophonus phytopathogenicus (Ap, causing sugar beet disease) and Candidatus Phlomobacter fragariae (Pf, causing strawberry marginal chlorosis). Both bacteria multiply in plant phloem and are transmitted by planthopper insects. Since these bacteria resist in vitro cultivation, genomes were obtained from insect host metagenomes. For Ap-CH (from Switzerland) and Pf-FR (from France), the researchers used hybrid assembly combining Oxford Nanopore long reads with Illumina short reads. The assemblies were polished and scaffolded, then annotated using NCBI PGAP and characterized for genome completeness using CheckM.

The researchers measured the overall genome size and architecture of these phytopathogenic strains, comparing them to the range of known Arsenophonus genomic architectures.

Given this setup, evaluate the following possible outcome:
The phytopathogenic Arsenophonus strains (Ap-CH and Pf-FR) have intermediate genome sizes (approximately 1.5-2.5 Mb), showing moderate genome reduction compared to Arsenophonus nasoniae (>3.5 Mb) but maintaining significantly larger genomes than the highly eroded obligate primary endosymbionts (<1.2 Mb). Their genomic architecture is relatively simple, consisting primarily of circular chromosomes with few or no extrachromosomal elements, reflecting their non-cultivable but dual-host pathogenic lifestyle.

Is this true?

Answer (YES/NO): NO